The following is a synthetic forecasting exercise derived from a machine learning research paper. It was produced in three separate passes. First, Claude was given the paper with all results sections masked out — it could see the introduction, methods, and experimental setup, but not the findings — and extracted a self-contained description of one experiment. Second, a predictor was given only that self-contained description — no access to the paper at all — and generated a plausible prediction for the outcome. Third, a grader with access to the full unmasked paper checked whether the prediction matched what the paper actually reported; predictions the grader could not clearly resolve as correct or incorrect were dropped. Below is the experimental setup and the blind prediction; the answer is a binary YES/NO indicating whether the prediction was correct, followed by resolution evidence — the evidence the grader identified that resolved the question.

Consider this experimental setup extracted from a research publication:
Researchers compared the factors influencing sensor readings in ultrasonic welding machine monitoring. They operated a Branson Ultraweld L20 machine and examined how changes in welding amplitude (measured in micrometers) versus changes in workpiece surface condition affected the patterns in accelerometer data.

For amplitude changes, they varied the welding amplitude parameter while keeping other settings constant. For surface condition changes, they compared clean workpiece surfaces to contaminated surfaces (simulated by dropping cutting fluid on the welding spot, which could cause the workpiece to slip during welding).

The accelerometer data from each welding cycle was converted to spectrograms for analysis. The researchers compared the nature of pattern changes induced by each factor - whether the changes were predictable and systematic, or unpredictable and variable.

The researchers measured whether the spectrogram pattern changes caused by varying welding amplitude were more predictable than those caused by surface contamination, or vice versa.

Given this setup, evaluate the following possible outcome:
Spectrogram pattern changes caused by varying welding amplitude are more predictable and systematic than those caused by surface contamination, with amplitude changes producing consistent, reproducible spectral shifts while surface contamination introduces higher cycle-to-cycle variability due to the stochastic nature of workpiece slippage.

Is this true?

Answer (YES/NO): YES